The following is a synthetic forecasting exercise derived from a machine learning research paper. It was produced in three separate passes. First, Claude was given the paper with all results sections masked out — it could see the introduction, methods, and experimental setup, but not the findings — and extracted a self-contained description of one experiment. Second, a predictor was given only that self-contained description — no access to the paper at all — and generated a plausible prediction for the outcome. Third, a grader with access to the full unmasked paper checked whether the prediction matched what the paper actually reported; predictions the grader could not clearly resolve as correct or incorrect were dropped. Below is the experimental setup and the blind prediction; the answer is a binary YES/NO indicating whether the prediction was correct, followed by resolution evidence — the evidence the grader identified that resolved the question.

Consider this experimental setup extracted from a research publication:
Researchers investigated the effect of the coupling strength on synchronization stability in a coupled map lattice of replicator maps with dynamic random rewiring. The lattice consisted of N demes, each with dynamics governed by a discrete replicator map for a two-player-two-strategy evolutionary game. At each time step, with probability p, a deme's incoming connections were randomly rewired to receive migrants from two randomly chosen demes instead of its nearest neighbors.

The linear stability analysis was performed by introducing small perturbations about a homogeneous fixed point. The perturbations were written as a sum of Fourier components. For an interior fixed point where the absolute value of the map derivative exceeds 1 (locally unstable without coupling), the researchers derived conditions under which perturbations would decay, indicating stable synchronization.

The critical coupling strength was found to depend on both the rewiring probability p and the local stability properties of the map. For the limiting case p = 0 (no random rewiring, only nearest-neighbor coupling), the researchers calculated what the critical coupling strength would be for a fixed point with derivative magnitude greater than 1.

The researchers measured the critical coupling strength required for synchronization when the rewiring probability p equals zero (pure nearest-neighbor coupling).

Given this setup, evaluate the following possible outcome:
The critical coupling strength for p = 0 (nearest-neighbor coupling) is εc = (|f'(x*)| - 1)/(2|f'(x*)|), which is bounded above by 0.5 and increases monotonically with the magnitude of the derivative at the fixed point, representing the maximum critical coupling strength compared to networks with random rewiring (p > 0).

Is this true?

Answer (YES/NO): NO